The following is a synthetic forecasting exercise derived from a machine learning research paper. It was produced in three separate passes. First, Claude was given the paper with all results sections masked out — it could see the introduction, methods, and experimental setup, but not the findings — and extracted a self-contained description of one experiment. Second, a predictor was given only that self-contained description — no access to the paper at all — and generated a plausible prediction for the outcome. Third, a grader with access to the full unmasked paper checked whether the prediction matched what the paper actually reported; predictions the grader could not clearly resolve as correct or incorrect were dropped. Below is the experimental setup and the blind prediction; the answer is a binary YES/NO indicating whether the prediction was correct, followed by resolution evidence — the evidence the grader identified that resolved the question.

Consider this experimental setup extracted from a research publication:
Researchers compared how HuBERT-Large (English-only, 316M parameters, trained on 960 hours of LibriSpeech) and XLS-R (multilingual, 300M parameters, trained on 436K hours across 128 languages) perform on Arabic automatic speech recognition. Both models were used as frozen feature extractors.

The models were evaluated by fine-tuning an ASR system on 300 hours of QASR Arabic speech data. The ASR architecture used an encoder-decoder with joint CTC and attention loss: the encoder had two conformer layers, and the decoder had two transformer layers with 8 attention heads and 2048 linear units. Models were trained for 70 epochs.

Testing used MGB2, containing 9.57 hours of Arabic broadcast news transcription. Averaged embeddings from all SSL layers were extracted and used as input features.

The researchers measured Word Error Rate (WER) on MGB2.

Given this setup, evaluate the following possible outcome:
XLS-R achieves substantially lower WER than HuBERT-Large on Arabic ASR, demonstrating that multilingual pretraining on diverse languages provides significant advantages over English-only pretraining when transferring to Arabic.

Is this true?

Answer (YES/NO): NO